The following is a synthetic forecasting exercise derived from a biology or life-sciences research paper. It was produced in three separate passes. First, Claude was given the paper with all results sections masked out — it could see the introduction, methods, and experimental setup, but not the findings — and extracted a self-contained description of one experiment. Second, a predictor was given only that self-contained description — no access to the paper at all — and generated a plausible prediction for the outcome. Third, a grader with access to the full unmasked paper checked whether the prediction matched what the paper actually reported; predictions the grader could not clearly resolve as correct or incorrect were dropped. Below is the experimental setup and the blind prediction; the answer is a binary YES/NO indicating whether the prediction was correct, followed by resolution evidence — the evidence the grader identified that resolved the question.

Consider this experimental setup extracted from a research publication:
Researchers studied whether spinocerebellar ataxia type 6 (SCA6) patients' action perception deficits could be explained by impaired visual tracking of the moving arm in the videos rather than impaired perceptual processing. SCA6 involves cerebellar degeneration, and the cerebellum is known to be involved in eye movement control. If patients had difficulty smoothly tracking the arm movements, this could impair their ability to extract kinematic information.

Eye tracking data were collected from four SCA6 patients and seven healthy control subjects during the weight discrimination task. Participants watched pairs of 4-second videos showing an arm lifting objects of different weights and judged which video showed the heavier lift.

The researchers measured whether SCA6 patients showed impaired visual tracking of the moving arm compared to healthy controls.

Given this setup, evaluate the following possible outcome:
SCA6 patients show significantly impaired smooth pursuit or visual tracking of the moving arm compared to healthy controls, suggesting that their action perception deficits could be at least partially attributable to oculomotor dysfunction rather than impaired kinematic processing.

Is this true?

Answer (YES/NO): NO